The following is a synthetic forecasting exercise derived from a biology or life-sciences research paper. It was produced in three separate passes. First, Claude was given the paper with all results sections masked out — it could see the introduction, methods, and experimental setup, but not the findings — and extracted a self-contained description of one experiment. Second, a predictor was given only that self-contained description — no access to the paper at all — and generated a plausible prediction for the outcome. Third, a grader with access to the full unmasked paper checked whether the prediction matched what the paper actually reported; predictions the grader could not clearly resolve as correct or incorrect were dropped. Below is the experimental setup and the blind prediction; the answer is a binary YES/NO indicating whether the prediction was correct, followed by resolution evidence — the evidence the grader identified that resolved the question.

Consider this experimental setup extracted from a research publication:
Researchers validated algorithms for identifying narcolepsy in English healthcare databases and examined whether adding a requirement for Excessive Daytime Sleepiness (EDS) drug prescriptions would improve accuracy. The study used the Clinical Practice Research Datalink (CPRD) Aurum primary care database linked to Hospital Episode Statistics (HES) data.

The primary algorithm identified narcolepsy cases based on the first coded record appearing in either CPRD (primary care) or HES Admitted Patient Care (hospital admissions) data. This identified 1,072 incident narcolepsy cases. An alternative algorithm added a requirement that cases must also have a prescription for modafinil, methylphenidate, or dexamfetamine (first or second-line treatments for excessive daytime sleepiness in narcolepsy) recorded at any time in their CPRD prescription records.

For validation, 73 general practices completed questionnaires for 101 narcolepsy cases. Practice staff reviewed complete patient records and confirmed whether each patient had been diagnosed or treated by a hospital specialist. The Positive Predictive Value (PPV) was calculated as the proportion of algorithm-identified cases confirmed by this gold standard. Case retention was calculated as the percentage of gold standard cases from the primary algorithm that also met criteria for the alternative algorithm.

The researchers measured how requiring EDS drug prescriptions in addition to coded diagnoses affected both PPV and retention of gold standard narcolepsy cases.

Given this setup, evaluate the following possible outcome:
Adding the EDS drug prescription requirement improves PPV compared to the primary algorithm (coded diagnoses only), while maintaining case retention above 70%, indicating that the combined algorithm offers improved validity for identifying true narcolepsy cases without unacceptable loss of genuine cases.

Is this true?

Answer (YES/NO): NO